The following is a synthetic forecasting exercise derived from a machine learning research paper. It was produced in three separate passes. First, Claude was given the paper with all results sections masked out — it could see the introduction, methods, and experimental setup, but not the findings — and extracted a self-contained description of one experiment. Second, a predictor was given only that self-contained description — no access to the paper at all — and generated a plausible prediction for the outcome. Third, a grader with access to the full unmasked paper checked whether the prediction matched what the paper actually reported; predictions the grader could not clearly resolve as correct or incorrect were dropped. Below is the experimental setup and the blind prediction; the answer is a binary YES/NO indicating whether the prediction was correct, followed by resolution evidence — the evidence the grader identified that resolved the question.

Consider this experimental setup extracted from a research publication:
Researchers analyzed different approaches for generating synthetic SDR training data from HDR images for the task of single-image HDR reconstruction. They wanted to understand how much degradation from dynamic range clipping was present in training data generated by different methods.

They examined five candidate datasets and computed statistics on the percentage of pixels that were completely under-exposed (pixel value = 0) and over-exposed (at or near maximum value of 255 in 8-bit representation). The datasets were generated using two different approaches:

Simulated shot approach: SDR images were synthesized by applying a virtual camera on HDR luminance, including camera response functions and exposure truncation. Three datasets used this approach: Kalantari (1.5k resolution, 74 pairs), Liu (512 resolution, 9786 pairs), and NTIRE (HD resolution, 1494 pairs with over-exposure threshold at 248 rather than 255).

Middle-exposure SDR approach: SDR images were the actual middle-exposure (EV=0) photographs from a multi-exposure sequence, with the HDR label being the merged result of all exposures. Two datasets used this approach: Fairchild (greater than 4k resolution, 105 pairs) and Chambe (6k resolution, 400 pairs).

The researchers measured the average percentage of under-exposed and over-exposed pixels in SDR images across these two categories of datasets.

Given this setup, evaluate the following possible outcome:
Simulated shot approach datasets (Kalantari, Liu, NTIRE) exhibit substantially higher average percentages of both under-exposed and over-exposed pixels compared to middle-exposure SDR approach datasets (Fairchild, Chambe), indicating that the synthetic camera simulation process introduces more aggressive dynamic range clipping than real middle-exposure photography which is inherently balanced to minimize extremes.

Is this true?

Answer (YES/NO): NO